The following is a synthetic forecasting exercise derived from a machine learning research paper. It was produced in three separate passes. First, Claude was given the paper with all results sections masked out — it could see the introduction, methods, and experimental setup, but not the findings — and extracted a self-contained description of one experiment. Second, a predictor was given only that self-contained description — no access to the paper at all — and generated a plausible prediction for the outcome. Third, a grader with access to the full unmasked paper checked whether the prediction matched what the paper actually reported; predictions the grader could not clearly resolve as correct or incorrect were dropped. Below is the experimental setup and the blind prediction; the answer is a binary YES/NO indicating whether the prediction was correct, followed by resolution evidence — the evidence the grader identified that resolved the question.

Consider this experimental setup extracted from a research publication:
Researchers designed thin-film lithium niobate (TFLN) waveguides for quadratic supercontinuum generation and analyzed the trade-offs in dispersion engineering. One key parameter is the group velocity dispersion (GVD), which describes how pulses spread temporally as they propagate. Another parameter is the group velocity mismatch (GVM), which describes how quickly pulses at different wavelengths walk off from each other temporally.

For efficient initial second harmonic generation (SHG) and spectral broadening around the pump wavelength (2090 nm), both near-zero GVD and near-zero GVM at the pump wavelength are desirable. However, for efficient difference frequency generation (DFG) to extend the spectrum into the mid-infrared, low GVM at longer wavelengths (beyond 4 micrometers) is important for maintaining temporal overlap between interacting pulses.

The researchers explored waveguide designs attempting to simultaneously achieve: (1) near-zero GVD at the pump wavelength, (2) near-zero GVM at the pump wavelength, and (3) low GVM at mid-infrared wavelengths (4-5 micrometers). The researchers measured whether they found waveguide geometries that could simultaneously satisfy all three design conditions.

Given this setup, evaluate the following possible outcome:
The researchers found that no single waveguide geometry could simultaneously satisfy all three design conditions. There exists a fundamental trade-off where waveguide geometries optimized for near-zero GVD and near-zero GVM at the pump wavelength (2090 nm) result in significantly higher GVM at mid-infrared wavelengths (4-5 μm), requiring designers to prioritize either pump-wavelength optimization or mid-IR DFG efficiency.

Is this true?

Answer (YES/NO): YES